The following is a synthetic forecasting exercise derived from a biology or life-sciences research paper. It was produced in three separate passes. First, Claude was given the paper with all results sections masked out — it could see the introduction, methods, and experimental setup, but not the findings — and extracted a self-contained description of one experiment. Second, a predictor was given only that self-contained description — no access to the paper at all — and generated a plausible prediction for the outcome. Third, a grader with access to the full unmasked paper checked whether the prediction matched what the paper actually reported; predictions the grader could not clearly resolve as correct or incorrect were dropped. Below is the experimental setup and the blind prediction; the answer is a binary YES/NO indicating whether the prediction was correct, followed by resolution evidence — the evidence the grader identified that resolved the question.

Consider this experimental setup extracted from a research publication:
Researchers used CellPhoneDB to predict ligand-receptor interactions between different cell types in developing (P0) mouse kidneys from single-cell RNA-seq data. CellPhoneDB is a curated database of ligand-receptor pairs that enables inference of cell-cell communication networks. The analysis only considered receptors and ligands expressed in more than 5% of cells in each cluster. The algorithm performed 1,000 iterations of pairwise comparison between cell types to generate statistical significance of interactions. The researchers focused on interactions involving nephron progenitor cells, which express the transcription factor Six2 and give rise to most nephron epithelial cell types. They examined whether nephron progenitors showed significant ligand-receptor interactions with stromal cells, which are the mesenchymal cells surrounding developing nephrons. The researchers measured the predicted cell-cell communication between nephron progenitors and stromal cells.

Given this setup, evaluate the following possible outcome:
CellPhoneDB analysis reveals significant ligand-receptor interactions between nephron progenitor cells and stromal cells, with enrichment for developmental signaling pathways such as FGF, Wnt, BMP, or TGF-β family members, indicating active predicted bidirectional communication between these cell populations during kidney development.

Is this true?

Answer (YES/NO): YES